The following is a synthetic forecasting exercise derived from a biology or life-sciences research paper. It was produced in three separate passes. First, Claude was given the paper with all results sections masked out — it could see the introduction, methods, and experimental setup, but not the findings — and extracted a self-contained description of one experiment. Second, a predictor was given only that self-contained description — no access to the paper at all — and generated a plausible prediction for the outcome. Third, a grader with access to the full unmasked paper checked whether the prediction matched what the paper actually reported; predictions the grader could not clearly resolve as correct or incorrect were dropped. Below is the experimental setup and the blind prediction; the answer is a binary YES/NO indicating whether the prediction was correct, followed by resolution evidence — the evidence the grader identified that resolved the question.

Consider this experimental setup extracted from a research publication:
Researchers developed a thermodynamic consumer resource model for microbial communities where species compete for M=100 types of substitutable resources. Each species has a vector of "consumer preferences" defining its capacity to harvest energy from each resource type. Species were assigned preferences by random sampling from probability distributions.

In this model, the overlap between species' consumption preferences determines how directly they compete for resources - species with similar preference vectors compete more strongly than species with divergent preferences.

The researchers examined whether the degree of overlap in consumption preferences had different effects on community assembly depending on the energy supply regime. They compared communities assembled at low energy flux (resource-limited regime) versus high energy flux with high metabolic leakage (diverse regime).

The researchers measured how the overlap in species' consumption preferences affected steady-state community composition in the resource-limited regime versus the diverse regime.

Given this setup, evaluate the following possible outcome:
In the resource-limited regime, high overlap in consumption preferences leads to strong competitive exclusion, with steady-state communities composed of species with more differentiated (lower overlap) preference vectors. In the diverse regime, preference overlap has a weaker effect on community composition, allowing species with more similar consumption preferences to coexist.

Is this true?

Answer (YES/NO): NO